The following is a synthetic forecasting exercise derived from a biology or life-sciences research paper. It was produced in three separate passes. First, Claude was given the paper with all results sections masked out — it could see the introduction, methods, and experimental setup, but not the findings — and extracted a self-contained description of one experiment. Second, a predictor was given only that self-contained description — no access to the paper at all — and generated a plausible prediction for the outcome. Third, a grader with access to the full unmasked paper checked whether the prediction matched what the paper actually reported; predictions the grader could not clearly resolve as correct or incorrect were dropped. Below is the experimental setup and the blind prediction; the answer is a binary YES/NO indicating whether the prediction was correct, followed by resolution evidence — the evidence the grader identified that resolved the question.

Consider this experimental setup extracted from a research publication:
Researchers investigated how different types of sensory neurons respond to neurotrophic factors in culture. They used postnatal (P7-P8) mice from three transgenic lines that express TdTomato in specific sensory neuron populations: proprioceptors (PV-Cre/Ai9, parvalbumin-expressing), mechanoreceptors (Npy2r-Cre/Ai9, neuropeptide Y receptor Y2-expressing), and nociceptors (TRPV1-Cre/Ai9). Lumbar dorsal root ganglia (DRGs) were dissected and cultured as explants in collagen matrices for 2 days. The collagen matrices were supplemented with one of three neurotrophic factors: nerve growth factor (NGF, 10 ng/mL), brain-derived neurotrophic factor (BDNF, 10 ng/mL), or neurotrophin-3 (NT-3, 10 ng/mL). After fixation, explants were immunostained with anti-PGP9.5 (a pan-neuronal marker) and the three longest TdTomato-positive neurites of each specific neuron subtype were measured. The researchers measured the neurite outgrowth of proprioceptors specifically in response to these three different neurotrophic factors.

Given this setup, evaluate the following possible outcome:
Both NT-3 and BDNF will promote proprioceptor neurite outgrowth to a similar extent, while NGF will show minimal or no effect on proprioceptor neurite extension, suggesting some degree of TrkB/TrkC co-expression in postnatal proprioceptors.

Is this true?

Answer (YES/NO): NO